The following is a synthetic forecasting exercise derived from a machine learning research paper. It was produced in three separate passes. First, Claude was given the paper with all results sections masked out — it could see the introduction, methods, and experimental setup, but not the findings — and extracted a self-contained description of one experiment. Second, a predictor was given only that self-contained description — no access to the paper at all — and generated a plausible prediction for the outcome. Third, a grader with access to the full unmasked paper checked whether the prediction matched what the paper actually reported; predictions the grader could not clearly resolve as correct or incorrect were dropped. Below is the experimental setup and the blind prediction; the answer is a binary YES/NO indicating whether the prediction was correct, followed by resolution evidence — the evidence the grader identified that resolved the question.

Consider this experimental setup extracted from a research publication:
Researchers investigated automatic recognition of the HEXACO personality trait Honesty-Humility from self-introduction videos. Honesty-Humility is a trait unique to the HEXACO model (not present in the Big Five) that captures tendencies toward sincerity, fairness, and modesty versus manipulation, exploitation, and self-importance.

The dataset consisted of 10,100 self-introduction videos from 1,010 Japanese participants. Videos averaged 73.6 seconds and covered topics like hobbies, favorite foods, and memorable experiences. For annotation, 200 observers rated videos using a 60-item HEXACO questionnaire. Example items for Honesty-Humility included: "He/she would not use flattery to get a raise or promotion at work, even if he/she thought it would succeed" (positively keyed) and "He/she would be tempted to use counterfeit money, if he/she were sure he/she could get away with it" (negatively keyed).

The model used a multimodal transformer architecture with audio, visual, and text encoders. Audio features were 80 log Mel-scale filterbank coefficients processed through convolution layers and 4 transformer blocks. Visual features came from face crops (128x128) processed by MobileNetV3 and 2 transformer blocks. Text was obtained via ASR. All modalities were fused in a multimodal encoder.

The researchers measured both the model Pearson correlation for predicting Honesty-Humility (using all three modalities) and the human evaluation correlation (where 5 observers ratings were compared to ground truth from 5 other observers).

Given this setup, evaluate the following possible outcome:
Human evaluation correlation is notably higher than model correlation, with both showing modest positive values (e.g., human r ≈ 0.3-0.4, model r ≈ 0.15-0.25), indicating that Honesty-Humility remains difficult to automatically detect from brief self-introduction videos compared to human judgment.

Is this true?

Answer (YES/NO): NO